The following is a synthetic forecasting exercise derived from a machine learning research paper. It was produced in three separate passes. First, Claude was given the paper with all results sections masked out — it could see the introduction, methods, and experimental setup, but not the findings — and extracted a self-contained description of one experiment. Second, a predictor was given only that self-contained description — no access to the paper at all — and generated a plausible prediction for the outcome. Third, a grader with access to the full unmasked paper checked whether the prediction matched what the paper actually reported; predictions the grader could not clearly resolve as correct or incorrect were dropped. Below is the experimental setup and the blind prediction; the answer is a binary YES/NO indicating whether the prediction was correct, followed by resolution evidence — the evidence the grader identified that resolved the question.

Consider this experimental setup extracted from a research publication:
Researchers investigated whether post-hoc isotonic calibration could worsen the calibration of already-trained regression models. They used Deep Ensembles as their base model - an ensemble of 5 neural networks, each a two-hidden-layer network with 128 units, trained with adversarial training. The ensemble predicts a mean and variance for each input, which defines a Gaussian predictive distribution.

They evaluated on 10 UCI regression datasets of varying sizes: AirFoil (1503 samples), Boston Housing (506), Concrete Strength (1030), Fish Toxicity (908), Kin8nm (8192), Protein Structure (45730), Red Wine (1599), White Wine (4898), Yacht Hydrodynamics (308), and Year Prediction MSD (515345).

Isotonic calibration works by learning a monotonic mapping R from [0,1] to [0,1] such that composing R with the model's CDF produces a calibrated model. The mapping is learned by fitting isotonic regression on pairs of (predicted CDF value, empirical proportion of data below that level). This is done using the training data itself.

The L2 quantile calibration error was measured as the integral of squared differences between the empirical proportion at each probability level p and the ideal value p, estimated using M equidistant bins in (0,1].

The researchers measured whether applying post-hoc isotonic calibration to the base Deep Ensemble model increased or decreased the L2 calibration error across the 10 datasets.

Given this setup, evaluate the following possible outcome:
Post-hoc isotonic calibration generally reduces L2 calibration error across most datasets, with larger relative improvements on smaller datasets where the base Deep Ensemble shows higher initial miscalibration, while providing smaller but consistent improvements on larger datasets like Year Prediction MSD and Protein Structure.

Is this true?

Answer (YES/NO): NO